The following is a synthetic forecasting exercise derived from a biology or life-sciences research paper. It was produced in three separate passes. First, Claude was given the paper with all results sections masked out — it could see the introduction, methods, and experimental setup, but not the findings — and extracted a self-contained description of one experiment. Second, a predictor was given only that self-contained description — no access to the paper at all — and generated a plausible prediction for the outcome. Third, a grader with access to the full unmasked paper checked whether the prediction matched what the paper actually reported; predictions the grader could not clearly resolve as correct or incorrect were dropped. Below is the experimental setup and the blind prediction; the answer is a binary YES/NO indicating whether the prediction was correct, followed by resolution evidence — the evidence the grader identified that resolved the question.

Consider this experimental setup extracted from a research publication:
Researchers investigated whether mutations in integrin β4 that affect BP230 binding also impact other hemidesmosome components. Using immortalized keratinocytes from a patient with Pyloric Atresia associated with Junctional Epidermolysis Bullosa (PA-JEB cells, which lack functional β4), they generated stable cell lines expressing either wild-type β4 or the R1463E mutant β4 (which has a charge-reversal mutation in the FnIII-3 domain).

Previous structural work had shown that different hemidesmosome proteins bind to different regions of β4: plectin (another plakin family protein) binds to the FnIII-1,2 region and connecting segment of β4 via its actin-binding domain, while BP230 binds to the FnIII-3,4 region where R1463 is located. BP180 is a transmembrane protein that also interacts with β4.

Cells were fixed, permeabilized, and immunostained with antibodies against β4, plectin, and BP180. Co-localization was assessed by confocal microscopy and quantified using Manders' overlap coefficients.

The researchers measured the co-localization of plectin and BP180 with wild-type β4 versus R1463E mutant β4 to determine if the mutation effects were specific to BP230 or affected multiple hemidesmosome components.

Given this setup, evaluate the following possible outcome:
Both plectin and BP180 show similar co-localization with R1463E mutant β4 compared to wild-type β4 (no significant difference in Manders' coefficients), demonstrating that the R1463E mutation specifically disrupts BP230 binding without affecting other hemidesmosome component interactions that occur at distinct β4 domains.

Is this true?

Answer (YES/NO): YES